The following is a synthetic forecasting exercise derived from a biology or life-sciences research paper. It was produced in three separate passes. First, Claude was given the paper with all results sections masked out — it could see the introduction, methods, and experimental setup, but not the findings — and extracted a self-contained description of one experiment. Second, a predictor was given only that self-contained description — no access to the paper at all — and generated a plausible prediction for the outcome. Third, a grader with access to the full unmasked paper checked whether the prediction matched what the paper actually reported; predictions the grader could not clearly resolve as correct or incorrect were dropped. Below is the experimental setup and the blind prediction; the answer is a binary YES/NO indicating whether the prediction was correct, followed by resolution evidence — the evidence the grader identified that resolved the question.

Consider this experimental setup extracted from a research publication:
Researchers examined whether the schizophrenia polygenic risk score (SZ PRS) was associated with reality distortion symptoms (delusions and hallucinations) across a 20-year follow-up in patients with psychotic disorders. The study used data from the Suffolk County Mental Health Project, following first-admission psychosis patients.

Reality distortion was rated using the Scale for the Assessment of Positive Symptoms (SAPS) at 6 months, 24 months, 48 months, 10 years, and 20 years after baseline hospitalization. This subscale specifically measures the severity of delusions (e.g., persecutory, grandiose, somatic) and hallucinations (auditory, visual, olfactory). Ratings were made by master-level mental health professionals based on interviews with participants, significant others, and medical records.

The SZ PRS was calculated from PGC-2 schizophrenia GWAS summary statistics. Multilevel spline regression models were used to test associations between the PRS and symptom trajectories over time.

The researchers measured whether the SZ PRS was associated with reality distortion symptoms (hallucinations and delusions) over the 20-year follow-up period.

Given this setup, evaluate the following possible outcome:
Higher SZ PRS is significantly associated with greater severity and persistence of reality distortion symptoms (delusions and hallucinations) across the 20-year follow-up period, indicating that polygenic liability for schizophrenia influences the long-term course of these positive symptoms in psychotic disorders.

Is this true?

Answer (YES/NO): NO